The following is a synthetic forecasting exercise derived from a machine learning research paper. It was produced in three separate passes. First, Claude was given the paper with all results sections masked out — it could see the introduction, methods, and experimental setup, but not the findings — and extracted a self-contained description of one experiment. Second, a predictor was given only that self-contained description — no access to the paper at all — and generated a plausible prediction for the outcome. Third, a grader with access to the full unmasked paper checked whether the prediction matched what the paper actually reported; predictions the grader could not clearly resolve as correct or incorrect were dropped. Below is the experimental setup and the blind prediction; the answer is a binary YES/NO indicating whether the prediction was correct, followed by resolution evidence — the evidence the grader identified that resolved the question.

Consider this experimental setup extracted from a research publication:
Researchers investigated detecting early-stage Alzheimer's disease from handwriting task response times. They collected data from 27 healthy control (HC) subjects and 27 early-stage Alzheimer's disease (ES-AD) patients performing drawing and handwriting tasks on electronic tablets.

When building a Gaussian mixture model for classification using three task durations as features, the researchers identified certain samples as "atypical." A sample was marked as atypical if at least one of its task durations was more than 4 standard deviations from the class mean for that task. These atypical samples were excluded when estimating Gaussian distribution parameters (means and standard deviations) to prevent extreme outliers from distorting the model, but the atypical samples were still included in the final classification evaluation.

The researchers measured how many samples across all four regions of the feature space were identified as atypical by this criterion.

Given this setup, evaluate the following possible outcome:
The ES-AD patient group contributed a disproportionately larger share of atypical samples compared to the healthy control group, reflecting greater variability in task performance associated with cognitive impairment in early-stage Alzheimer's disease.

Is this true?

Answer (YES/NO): NO